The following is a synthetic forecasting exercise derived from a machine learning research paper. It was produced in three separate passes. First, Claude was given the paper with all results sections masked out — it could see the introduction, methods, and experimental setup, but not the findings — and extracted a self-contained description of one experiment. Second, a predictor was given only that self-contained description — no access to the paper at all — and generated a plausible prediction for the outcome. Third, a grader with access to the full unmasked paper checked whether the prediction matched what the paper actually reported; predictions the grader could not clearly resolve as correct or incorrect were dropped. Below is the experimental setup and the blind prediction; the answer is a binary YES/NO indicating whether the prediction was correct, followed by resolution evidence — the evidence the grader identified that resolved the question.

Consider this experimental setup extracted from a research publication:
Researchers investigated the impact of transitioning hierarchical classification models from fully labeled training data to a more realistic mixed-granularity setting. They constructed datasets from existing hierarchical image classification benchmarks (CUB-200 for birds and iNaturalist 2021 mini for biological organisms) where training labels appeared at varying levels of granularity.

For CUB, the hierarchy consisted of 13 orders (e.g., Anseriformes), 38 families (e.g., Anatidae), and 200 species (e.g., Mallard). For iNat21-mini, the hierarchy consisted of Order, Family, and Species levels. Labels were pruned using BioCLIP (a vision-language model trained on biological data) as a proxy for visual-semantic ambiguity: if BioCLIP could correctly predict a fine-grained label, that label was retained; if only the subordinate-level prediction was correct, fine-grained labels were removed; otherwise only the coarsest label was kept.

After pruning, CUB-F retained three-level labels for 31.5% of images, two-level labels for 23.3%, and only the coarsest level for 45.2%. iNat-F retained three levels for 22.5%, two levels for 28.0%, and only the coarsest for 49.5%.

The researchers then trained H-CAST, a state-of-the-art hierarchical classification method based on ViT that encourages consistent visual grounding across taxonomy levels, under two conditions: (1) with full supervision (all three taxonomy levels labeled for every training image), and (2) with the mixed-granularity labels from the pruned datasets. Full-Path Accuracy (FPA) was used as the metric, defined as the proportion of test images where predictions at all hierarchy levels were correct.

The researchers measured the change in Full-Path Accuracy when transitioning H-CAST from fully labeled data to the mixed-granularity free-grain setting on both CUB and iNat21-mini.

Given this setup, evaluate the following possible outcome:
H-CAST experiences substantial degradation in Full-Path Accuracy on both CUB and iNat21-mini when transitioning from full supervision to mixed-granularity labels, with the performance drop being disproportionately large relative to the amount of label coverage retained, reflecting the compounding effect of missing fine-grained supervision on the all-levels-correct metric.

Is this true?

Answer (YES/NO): YES